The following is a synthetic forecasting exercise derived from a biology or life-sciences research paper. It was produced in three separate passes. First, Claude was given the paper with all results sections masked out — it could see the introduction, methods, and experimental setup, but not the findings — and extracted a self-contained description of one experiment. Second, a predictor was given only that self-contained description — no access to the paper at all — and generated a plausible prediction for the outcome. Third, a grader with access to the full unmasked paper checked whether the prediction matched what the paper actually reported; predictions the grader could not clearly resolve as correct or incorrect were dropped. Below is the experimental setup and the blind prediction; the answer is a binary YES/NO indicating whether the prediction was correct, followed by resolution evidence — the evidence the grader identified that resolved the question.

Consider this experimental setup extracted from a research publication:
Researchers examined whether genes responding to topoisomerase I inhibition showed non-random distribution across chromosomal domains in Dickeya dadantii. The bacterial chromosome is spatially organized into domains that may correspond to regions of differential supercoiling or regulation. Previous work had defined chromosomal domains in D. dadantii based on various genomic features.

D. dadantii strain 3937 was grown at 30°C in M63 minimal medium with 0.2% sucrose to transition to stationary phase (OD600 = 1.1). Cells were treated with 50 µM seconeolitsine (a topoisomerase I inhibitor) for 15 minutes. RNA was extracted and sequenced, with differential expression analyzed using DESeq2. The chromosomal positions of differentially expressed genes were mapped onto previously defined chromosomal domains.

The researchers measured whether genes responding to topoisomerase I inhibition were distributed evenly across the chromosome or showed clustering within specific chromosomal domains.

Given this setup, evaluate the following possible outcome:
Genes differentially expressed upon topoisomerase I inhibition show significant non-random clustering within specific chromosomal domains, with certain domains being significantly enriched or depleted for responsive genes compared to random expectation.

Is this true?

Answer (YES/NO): YES